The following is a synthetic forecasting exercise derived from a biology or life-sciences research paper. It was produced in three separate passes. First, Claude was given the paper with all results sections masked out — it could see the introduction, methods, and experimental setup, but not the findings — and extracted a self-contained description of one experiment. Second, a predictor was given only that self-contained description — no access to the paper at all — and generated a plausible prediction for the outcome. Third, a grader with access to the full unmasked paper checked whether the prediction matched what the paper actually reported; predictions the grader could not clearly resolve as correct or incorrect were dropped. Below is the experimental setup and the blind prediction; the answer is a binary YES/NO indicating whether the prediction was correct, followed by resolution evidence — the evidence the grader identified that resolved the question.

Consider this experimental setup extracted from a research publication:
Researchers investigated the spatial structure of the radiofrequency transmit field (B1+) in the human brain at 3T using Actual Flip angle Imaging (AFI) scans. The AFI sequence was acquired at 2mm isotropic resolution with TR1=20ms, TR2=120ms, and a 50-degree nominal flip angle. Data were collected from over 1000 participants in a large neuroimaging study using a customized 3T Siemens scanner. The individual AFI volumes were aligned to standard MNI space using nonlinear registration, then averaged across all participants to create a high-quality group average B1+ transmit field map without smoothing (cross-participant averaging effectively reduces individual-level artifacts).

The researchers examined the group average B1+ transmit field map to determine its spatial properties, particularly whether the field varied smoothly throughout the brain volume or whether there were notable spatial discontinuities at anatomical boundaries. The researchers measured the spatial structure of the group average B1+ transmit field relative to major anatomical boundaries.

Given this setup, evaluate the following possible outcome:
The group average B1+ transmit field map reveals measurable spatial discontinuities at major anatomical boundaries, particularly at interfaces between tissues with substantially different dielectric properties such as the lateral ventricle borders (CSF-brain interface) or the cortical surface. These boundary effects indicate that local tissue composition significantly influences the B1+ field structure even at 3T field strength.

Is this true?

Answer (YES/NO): NO